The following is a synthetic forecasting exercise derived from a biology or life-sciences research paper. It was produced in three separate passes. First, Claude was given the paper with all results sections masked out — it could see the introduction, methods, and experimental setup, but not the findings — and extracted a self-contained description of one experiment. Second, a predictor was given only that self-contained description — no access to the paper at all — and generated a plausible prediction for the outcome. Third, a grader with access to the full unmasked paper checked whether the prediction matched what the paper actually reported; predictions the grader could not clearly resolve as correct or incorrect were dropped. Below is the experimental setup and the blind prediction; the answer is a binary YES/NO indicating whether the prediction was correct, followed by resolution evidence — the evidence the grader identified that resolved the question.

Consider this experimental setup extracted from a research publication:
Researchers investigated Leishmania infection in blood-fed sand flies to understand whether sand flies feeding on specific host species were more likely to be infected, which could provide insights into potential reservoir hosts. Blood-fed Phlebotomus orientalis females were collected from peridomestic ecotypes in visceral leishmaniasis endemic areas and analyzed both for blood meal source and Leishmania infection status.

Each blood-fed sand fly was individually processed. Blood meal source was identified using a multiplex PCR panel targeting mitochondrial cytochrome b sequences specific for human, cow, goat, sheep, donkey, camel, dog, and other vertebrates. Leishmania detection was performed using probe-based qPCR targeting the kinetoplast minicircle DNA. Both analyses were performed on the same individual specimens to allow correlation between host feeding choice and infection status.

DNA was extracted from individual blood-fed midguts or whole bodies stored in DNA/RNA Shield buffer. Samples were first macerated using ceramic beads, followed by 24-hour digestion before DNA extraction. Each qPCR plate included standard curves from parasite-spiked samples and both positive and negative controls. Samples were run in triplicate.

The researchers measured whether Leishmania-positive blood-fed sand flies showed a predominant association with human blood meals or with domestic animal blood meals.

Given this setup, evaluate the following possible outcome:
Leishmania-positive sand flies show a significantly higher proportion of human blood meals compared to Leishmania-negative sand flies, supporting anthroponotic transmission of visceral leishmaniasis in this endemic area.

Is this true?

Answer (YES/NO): NO